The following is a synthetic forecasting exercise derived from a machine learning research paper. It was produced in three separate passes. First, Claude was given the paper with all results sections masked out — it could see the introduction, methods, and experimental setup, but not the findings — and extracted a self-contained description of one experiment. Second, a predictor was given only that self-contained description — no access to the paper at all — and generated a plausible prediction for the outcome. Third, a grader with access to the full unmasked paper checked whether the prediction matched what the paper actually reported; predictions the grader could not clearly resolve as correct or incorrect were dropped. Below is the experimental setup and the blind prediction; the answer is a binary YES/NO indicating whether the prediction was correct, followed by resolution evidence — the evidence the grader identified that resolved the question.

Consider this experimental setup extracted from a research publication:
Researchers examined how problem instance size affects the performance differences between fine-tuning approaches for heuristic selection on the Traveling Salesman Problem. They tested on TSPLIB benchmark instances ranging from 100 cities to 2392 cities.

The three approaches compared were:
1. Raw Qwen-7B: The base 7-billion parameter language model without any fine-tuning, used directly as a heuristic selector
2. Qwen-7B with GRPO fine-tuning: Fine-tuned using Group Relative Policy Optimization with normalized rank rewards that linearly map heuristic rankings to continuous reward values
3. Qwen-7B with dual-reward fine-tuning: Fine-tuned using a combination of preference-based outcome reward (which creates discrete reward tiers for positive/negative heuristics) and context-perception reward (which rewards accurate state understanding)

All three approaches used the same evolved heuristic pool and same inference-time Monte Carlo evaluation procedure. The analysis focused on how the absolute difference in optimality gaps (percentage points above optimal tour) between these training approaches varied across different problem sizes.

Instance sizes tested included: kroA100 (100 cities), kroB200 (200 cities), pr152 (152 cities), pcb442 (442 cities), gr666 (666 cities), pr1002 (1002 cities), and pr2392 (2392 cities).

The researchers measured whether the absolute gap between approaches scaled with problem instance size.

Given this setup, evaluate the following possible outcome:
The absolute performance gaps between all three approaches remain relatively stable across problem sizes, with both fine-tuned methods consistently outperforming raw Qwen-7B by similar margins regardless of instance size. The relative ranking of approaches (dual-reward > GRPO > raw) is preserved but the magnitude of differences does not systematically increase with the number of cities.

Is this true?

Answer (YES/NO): NO